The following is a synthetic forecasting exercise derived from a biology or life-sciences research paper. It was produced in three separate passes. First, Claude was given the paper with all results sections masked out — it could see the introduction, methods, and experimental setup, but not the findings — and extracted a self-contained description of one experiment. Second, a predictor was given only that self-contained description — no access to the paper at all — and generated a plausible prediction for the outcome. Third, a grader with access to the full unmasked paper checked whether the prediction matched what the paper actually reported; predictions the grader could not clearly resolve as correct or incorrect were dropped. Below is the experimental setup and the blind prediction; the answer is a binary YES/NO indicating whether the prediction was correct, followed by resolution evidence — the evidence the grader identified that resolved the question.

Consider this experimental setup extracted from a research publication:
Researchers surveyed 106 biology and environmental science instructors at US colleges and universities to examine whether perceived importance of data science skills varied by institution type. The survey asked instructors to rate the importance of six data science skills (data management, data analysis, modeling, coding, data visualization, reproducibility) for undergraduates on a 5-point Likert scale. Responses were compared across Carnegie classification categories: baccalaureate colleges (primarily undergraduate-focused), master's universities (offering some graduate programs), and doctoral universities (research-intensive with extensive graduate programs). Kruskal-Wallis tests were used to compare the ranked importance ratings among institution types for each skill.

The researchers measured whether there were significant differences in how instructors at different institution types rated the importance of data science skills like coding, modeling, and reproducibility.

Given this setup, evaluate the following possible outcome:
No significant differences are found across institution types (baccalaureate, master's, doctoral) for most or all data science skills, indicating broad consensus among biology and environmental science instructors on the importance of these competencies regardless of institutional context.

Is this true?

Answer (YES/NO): NO